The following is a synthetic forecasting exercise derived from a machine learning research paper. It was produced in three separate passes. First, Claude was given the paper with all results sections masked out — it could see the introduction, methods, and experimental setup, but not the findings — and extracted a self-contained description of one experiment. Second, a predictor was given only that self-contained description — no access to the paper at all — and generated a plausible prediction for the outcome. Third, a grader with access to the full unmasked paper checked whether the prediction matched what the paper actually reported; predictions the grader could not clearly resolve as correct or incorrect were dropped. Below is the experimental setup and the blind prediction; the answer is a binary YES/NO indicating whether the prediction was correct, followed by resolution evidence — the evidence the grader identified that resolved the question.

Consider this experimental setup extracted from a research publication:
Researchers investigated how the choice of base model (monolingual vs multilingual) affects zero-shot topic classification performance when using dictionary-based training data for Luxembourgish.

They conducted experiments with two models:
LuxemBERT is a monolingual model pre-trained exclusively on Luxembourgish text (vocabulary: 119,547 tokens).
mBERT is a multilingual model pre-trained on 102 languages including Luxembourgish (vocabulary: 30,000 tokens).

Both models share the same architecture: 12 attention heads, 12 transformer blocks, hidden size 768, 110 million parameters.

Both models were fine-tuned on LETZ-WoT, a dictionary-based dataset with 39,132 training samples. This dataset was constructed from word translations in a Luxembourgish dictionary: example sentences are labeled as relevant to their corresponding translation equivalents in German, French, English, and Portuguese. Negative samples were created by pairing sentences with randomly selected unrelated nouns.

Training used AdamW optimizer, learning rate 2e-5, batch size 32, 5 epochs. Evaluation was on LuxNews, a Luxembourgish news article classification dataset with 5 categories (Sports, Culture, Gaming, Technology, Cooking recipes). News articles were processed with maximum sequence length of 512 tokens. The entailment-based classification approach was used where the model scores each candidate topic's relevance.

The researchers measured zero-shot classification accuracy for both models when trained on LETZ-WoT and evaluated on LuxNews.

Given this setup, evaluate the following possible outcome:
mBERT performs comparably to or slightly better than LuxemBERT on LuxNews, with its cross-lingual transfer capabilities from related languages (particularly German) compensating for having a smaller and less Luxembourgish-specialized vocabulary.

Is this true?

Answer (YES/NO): YES